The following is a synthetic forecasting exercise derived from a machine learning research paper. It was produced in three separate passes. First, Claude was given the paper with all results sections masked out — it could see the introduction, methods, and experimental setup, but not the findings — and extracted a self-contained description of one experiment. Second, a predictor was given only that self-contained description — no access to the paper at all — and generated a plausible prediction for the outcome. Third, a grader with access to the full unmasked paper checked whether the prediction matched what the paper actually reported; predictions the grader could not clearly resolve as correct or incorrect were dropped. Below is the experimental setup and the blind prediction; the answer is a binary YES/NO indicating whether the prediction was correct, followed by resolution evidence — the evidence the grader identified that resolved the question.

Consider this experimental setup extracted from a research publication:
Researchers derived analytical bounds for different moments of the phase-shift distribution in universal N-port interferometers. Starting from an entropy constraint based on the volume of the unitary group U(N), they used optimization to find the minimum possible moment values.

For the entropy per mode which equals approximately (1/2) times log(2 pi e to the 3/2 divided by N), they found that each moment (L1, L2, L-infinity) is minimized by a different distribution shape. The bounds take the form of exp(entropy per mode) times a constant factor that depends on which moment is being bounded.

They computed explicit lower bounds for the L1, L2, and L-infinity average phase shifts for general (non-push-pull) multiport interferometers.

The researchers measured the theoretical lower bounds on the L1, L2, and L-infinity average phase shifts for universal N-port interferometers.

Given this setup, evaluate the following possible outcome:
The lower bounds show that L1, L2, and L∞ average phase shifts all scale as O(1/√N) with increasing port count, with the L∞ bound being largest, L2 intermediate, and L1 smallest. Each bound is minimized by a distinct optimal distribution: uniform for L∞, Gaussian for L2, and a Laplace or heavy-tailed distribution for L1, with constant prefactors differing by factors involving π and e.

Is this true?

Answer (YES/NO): YES